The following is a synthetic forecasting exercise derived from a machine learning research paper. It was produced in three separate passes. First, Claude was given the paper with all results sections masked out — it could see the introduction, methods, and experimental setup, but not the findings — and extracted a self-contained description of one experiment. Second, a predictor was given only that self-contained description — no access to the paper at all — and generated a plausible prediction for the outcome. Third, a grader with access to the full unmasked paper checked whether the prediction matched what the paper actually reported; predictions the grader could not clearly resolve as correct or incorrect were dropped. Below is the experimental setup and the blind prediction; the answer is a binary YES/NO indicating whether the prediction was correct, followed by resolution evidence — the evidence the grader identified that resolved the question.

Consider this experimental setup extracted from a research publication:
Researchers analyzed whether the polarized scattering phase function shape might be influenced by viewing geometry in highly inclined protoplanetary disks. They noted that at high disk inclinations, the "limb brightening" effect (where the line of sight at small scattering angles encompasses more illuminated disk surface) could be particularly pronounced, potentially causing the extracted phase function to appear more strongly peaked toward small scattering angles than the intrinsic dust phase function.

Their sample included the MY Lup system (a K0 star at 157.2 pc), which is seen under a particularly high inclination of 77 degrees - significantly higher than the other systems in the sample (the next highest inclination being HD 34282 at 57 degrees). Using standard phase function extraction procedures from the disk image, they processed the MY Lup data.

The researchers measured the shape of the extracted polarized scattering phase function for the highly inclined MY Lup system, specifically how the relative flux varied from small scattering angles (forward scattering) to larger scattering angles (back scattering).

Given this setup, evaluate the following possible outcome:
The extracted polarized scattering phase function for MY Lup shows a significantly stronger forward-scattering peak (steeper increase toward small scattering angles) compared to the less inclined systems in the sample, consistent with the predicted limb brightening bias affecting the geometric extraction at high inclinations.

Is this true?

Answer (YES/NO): YES